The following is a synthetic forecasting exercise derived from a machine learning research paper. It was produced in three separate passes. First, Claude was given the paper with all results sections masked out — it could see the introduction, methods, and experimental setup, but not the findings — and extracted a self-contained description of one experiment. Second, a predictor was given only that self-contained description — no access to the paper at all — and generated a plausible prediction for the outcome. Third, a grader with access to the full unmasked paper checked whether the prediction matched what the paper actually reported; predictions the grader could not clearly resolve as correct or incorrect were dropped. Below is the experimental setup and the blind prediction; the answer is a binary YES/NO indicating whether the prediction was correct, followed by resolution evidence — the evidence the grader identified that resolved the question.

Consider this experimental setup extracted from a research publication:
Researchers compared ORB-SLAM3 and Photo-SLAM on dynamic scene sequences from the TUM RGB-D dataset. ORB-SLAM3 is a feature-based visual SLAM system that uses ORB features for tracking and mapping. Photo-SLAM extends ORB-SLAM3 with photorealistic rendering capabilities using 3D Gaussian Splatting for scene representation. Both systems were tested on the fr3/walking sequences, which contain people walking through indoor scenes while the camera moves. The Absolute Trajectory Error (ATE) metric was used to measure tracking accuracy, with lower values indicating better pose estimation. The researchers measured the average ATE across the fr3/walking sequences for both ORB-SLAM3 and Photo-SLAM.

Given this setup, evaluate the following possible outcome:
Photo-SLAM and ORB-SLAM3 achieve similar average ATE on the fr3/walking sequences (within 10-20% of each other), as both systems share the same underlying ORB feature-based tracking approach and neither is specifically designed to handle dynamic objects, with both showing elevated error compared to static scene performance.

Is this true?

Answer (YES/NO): YES